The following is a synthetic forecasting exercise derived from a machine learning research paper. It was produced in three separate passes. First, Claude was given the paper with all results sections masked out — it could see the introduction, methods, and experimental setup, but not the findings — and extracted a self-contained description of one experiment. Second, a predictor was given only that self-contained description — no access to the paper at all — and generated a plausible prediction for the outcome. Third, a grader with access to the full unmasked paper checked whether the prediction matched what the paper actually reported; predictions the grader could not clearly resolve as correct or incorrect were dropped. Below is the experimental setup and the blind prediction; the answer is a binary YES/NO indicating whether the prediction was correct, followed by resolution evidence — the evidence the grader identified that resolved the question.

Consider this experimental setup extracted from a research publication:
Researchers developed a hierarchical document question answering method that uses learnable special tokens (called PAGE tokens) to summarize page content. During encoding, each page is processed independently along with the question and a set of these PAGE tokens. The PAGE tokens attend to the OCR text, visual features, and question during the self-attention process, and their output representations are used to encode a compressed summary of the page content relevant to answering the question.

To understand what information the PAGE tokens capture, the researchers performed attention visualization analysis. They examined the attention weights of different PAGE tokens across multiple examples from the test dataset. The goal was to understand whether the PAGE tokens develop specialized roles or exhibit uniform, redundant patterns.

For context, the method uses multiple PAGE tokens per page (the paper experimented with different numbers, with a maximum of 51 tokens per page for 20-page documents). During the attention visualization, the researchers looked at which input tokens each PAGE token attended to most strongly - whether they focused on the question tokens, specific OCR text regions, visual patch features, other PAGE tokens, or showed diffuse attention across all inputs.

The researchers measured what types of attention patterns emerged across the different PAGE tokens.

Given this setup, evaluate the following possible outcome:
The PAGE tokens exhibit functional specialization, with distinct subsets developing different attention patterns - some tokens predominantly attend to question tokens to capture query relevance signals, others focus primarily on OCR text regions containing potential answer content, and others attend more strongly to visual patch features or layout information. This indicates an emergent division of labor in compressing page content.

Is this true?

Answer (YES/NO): NO